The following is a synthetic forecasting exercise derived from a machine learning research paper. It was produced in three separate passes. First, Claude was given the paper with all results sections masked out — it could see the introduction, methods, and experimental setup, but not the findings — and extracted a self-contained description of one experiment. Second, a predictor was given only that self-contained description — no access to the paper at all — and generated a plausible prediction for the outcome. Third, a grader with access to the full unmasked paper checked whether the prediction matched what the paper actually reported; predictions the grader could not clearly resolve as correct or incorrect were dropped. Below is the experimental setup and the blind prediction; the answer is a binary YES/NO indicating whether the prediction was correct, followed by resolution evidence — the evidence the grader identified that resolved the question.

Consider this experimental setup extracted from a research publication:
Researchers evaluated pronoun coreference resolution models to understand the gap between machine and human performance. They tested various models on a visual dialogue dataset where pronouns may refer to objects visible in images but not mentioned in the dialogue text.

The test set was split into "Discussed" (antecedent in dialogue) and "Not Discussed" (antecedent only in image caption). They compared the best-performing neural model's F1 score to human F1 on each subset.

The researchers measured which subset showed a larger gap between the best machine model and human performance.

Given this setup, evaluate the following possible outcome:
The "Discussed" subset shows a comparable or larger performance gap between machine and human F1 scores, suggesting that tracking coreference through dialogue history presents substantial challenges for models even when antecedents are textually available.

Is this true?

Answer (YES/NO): NO